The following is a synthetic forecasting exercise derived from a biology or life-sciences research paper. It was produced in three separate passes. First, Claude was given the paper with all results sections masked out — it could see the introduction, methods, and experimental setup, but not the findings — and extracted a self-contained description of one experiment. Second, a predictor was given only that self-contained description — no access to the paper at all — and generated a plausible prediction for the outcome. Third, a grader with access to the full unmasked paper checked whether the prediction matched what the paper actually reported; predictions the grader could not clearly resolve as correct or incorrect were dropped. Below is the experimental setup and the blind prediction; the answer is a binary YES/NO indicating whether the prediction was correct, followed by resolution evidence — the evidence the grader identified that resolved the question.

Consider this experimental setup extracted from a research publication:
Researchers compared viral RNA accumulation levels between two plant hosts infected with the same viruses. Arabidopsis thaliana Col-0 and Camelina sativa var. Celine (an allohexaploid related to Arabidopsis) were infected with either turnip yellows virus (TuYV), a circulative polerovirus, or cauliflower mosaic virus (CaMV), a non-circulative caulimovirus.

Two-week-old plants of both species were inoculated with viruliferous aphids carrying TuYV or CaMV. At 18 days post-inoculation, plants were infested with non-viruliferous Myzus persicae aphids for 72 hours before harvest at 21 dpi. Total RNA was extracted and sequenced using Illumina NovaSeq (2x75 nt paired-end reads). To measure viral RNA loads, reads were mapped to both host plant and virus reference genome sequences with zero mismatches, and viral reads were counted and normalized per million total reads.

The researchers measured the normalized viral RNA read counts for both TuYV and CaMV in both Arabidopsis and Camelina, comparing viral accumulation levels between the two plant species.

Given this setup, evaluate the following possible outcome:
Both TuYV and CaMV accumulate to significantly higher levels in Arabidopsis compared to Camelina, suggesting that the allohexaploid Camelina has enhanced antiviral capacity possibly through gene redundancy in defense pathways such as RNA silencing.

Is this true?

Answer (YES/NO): NO